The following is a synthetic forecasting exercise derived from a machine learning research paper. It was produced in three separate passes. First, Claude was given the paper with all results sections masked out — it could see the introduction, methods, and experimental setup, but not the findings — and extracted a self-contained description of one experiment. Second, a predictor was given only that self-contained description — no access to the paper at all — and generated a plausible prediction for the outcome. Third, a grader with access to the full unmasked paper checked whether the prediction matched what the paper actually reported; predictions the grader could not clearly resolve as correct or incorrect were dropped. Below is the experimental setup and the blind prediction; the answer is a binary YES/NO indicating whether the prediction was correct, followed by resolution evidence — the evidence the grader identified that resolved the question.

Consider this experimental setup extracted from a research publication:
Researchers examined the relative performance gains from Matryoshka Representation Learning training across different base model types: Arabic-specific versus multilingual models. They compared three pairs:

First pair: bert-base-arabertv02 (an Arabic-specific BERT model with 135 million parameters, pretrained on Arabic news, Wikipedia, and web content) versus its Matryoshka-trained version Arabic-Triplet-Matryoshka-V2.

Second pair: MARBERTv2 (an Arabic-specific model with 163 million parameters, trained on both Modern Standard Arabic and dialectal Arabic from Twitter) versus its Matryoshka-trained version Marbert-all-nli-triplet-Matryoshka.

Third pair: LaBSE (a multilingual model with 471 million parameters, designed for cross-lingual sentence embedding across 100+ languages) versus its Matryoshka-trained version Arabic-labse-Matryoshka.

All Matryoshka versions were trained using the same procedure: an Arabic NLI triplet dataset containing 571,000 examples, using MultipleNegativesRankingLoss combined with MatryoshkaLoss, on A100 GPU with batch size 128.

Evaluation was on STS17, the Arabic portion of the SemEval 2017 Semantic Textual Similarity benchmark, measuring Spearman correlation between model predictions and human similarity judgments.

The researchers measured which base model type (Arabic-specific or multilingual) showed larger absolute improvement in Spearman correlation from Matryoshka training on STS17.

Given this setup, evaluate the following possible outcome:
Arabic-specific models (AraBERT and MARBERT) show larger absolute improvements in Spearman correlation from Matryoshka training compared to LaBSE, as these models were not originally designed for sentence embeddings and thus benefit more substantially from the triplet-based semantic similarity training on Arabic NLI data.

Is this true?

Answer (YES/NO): YES